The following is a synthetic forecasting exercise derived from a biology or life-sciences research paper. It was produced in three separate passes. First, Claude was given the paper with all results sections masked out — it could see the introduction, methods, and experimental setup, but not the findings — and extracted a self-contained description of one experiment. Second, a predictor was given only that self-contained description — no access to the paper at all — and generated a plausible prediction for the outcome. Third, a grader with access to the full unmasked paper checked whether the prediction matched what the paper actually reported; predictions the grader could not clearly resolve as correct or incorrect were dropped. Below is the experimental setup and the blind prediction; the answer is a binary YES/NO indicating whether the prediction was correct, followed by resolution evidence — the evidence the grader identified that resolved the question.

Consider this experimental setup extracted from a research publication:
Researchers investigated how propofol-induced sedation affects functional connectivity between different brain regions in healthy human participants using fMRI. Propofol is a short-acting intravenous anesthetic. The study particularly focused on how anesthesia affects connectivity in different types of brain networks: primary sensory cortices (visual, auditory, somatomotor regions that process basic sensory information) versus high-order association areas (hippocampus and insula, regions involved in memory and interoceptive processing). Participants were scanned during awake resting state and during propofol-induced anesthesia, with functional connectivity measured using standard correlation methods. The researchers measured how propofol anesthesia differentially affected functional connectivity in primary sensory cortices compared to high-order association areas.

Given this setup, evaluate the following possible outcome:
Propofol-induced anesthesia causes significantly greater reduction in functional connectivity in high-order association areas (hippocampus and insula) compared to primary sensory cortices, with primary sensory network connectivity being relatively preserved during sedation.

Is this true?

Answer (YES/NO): YES